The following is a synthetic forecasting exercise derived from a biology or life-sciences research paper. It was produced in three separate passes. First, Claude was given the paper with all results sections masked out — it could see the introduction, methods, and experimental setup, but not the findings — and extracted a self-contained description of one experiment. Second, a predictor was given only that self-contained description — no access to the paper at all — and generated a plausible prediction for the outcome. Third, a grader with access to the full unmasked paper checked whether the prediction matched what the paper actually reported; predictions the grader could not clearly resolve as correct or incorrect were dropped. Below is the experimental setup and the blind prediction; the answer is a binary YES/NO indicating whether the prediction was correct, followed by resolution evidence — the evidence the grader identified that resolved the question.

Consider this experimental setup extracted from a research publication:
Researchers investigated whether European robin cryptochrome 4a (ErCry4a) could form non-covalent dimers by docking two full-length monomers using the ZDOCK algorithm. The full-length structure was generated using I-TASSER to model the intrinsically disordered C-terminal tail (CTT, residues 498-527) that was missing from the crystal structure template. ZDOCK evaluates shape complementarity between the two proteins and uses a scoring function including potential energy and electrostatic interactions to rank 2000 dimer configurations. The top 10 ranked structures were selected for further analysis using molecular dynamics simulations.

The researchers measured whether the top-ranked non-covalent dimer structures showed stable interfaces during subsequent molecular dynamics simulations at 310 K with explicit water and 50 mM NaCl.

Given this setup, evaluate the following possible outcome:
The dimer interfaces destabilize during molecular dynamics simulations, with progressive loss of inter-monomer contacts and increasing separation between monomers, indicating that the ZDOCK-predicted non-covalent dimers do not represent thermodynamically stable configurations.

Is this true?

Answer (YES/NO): NO